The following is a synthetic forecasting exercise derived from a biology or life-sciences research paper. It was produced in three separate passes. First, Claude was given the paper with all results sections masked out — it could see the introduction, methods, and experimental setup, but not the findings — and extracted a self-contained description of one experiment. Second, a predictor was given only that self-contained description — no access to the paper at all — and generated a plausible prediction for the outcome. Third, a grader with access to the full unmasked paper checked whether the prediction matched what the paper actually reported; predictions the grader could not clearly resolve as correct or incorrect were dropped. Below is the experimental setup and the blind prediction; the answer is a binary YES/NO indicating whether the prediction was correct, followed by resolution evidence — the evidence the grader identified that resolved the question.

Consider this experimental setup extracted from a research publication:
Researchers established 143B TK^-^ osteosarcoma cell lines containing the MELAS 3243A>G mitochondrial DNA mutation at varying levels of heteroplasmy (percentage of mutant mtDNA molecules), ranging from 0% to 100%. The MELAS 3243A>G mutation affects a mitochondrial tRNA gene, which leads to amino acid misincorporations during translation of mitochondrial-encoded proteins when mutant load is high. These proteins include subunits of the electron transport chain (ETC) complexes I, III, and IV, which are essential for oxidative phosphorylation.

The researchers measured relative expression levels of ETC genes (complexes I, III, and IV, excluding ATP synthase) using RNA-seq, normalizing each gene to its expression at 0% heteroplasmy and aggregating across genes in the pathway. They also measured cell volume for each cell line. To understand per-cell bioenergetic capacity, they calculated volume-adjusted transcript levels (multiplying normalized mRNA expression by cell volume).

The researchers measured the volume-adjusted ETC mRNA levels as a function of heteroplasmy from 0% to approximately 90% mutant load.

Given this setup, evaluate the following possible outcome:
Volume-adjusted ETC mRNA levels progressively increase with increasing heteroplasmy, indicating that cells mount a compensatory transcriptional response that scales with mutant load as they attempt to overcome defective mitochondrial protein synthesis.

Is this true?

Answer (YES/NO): NO